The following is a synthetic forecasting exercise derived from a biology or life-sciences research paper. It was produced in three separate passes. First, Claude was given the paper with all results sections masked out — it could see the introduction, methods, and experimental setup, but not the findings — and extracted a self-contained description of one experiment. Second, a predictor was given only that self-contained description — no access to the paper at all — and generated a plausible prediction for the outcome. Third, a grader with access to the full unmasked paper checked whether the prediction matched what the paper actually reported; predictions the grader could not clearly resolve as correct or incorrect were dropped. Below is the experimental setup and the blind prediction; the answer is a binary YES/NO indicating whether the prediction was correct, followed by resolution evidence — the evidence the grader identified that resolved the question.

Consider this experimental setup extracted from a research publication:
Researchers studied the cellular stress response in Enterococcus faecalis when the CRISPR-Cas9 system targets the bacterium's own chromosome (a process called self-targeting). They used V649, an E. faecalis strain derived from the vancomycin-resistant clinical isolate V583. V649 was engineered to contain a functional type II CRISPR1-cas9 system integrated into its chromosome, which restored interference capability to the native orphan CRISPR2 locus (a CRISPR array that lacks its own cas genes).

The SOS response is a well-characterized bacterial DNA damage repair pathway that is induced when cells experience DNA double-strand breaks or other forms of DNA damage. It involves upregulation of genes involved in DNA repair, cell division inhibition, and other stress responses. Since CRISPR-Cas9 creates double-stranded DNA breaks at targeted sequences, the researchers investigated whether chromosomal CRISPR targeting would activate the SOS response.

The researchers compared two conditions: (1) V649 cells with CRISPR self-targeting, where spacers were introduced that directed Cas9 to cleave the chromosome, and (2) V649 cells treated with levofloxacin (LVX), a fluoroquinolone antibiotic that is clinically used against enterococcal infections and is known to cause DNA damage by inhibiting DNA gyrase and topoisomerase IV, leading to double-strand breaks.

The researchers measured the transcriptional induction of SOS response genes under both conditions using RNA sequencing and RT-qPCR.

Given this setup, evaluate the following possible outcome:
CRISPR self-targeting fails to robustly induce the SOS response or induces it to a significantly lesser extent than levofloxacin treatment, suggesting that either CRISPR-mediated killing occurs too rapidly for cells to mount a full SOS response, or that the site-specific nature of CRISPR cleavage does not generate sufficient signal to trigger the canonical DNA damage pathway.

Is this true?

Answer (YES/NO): YES